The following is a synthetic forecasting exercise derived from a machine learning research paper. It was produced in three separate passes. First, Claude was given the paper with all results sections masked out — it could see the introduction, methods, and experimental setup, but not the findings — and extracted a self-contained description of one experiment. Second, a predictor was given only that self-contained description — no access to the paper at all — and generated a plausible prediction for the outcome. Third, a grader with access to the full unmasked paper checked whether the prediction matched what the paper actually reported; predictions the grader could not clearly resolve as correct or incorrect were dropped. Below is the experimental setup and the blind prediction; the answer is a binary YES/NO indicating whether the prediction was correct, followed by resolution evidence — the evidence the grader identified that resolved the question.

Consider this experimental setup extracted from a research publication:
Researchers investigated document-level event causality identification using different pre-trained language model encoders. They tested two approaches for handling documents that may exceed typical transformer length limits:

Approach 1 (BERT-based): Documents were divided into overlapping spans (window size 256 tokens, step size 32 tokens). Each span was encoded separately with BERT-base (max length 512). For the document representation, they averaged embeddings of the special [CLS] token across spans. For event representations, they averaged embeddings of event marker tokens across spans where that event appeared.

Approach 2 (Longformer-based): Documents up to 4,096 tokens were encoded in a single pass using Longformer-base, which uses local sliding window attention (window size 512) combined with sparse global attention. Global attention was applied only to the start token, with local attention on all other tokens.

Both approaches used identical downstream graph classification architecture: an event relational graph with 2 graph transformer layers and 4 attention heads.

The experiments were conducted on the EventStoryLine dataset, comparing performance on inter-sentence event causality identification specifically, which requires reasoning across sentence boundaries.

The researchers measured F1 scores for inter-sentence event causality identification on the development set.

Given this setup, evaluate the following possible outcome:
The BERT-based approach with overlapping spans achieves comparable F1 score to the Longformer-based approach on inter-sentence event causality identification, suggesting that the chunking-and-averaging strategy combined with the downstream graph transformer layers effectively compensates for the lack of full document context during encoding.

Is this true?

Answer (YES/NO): NO